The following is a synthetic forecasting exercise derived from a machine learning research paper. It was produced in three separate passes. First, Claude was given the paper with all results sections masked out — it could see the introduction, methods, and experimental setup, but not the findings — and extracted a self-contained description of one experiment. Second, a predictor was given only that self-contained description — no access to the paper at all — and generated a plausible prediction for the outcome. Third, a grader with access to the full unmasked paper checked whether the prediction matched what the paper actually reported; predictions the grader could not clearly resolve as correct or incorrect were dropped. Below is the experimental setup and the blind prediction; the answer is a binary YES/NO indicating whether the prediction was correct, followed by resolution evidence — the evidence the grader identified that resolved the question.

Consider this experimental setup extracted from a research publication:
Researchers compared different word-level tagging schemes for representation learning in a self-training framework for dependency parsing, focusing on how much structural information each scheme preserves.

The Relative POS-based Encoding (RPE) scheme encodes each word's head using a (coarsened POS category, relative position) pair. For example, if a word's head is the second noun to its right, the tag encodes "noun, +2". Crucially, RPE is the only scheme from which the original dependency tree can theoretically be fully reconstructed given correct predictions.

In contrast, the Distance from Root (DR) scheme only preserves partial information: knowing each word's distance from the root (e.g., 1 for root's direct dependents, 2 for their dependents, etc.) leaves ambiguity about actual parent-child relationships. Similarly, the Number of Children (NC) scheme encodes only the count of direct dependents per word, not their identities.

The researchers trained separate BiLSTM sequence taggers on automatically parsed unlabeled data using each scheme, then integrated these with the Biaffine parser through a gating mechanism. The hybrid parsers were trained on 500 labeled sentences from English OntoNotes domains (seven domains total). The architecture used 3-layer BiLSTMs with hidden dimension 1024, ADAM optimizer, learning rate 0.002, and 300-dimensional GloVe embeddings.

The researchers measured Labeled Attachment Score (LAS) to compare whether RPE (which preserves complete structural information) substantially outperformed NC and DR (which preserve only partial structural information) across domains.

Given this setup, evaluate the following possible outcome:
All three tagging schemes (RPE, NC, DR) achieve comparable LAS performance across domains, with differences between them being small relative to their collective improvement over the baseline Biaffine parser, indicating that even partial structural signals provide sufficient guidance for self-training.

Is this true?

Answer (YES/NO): NO